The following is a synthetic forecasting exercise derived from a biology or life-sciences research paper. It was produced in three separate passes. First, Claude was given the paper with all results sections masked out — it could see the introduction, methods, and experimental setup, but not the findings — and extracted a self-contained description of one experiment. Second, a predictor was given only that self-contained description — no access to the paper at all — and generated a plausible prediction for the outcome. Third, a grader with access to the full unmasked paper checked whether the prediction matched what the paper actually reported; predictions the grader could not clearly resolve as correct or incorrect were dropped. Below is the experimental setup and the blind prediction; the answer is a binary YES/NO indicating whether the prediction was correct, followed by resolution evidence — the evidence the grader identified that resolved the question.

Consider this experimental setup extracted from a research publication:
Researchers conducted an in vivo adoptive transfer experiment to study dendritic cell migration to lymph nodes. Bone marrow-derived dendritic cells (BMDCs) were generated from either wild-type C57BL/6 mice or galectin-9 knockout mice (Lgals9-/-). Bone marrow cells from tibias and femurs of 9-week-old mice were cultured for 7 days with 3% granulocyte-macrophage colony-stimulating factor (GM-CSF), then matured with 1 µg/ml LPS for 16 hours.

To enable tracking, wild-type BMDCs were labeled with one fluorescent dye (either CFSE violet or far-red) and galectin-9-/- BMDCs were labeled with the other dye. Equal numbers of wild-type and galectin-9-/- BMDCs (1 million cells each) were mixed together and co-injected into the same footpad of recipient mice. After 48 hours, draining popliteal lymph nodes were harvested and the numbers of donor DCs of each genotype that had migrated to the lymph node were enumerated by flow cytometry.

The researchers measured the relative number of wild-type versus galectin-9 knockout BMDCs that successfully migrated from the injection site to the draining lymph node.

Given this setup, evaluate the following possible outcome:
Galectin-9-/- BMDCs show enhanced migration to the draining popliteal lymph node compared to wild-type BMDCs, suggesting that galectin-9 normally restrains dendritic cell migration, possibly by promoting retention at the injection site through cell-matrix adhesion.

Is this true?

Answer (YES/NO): NO